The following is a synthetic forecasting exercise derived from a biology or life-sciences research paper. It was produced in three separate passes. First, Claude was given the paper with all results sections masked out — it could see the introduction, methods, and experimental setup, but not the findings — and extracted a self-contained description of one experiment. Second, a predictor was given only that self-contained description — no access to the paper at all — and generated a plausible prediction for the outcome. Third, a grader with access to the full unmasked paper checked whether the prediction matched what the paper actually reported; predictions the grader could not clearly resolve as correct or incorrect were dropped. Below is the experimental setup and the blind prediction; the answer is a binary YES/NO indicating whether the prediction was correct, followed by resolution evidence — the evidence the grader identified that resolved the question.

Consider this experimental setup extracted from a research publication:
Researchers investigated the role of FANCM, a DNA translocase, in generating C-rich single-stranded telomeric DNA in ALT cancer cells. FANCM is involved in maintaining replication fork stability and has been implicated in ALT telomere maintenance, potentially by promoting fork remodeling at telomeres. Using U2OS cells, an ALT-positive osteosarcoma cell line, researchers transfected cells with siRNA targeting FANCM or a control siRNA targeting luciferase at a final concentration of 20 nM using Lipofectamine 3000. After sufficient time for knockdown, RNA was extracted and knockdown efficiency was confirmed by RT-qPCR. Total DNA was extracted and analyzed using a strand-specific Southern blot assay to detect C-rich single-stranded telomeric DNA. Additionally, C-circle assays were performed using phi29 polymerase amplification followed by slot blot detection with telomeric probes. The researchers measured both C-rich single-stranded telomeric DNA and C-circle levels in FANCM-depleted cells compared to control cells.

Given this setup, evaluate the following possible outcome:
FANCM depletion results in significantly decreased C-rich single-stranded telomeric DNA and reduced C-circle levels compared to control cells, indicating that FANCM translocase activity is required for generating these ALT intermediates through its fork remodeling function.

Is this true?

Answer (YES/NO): NO